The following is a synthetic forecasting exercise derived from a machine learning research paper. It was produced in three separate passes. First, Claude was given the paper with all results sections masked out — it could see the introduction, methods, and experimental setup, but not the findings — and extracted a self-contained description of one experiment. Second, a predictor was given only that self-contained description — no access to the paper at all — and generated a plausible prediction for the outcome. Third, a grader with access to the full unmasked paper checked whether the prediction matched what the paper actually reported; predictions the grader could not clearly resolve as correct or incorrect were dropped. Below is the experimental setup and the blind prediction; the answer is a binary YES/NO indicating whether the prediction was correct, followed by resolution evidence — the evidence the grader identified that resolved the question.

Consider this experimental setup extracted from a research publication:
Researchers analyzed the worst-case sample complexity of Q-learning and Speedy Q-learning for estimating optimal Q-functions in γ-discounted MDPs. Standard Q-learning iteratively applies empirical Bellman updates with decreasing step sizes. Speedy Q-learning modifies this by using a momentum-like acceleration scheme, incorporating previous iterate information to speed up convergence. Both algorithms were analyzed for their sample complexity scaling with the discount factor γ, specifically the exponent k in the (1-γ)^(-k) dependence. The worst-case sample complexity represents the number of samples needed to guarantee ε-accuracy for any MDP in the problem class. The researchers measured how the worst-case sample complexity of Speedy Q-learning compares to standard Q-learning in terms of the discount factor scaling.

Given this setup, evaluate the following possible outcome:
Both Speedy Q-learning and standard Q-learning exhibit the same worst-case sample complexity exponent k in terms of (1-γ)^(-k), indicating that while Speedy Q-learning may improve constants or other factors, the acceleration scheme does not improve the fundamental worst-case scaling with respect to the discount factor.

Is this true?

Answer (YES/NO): YES